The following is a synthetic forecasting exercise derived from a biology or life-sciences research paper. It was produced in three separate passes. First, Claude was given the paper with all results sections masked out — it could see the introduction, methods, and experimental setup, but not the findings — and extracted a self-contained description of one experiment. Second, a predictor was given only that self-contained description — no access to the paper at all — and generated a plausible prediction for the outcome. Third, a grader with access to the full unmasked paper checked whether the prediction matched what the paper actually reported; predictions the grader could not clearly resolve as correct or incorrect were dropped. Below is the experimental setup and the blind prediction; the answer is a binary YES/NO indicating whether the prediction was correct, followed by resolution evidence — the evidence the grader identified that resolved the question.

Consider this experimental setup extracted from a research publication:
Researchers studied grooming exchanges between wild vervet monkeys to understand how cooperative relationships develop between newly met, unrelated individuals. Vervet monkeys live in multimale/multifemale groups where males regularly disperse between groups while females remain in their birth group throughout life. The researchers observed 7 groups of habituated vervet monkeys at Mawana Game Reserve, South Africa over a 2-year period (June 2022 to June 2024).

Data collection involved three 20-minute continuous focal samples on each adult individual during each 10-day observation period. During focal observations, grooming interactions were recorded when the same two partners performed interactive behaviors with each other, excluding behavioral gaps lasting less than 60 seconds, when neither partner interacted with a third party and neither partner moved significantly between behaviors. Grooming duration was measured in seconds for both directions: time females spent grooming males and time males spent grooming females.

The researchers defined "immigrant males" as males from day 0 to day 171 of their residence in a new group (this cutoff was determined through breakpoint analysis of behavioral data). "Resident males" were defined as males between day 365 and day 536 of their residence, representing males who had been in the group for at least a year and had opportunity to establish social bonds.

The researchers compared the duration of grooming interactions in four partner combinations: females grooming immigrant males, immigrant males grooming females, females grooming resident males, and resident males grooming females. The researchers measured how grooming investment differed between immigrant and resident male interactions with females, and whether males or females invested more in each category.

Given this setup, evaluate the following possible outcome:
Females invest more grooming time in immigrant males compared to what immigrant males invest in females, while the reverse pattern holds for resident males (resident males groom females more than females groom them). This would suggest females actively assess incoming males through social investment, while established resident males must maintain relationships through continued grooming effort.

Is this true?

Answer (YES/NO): NO